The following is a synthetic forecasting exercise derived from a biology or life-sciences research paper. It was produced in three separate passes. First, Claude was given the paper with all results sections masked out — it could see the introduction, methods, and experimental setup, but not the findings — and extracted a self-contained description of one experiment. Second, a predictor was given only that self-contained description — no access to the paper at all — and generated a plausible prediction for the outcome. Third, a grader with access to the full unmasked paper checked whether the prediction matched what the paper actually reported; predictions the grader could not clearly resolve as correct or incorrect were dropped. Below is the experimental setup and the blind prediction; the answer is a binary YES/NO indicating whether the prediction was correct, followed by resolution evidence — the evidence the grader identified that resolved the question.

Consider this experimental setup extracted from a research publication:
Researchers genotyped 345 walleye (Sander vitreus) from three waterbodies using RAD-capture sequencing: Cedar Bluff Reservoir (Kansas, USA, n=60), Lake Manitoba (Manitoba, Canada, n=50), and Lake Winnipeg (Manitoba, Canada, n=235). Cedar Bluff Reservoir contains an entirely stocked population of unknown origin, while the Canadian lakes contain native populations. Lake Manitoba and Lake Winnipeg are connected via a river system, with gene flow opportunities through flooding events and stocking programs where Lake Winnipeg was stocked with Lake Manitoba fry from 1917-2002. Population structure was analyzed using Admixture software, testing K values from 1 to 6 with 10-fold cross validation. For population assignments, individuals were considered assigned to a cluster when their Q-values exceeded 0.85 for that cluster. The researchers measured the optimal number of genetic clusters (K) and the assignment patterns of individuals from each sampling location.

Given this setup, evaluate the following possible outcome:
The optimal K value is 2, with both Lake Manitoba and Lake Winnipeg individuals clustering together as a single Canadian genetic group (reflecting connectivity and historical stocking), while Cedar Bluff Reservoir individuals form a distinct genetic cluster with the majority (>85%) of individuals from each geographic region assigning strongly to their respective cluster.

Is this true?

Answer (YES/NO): YES